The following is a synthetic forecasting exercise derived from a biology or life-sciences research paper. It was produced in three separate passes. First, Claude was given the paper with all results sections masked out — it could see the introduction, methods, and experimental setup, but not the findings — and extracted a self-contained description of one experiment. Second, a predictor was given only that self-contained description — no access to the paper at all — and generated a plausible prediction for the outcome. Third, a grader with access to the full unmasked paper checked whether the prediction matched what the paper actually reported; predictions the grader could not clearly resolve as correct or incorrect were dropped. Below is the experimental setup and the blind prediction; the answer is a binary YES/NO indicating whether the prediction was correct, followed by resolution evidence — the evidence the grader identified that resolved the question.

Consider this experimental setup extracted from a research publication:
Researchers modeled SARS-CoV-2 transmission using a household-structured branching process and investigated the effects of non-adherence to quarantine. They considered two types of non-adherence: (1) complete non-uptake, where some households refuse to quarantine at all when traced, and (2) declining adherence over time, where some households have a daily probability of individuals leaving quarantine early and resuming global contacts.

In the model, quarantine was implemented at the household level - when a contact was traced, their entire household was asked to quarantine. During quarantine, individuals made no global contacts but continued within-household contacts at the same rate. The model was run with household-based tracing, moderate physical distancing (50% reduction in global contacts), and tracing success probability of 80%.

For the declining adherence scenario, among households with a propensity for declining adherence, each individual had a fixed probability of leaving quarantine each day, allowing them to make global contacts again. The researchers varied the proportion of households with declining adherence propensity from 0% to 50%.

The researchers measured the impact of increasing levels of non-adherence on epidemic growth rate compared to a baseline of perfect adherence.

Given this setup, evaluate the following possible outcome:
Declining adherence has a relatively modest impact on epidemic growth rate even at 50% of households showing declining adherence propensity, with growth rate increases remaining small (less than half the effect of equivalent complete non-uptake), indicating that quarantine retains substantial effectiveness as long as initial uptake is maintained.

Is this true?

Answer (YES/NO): NO